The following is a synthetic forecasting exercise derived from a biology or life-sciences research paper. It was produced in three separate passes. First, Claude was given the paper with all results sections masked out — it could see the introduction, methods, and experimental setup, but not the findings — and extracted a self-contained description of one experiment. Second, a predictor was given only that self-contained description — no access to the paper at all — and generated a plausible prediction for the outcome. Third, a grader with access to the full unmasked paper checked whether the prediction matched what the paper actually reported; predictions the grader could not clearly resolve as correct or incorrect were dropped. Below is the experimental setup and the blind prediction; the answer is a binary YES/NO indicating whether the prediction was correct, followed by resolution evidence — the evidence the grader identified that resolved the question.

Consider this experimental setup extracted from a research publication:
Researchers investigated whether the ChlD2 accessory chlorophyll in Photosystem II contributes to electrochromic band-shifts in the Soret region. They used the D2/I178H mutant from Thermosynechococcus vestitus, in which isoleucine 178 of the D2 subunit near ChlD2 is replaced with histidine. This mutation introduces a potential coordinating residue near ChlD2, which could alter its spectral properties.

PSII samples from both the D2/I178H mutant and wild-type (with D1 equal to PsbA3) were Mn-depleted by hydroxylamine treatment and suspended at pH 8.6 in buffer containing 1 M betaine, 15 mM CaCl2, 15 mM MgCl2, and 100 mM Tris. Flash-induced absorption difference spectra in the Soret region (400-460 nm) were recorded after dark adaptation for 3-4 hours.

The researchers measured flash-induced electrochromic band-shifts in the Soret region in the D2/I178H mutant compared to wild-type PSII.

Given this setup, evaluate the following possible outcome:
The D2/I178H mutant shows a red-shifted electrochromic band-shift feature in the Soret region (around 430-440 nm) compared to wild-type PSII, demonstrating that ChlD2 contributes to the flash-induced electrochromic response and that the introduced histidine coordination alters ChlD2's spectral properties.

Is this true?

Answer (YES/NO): NO